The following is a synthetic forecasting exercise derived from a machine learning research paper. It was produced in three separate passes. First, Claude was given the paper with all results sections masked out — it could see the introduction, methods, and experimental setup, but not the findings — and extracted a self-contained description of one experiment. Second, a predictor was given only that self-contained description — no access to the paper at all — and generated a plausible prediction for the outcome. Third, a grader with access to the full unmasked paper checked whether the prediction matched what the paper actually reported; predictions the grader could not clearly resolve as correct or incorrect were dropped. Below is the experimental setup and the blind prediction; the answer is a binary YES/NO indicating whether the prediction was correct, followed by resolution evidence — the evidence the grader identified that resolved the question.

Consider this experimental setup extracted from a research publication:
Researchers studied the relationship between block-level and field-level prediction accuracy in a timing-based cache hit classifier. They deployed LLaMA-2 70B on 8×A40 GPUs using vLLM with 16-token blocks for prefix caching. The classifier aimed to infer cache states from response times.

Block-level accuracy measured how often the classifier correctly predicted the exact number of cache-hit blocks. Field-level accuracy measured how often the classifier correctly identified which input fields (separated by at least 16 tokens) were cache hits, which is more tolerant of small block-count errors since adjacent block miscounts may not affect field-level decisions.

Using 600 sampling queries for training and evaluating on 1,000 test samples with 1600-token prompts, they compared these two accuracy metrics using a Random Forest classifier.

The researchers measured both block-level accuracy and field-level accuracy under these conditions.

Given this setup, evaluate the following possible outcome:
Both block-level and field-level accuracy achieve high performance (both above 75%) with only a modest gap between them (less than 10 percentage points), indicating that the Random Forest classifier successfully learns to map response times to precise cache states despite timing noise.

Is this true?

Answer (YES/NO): NO